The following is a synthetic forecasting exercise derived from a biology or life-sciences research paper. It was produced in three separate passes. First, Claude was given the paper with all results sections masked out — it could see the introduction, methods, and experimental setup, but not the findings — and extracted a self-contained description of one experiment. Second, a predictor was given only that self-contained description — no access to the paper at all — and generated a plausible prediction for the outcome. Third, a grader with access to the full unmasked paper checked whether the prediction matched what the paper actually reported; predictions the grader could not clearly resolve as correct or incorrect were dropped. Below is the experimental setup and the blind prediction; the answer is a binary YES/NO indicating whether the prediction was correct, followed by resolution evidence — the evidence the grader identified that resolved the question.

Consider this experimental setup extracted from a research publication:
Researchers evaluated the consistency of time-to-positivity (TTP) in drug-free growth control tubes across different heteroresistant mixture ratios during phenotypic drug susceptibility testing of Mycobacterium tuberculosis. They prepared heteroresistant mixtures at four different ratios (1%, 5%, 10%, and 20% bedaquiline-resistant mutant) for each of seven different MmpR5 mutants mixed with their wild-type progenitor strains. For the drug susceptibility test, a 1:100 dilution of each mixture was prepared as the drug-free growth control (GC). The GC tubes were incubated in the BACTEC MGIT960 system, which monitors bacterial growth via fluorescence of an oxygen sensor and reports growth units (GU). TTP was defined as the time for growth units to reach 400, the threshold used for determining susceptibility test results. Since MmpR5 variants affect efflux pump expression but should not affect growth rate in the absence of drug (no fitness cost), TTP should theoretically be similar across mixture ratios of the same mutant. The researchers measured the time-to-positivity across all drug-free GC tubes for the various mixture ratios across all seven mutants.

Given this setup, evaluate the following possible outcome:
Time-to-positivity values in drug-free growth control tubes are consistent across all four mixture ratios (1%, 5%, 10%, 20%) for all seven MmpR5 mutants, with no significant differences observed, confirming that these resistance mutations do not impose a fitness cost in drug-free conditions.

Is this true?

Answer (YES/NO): YES